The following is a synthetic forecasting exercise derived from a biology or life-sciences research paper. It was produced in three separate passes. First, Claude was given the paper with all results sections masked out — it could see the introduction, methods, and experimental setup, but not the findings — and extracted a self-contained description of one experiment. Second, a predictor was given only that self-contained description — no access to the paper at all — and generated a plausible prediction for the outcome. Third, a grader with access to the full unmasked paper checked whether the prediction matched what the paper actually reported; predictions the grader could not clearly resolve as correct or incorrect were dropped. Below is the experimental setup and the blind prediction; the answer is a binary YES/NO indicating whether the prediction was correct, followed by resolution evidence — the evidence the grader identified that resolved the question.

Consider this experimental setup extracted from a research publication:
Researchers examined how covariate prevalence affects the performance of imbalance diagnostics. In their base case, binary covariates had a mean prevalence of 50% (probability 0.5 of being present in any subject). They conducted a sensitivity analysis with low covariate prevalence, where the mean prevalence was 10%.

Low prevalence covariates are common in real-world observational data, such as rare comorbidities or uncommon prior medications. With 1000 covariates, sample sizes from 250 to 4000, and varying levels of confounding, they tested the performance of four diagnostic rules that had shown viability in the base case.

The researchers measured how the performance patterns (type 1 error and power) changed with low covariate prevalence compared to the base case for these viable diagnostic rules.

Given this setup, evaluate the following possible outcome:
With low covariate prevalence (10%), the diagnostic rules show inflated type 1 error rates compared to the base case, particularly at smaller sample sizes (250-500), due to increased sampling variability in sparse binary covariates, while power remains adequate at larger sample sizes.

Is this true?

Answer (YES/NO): NO